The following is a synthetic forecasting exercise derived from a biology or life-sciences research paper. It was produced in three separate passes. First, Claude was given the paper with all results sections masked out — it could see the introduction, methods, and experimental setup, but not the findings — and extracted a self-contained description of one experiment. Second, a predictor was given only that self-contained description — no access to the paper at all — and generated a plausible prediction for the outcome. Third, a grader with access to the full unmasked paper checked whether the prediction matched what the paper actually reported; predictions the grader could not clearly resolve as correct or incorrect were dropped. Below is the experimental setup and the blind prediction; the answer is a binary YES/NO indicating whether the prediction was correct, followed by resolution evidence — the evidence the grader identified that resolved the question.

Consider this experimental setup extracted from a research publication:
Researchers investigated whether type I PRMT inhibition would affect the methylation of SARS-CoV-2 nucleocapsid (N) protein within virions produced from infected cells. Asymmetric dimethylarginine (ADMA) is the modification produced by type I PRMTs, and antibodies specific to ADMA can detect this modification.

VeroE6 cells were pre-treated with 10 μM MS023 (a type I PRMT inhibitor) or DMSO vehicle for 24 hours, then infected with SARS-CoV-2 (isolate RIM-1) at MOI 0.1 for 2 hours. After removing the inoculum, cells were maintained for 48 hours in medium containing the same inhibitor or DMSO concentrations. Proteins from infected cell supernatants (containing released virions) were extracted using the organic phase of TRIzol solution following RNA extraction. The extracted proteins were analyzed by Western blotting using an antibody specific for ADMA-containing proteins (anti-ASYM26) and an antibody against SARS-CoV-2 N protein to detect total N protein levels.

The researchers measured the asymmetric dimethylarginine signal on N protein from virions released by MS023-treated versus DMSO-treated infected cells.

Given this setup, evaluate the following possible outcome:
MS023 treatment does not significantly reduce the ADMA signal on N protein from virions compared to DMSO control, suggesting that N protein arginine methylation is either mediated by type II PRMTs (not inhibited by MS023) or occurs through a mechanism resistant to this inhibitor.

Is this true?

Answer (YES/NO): NO